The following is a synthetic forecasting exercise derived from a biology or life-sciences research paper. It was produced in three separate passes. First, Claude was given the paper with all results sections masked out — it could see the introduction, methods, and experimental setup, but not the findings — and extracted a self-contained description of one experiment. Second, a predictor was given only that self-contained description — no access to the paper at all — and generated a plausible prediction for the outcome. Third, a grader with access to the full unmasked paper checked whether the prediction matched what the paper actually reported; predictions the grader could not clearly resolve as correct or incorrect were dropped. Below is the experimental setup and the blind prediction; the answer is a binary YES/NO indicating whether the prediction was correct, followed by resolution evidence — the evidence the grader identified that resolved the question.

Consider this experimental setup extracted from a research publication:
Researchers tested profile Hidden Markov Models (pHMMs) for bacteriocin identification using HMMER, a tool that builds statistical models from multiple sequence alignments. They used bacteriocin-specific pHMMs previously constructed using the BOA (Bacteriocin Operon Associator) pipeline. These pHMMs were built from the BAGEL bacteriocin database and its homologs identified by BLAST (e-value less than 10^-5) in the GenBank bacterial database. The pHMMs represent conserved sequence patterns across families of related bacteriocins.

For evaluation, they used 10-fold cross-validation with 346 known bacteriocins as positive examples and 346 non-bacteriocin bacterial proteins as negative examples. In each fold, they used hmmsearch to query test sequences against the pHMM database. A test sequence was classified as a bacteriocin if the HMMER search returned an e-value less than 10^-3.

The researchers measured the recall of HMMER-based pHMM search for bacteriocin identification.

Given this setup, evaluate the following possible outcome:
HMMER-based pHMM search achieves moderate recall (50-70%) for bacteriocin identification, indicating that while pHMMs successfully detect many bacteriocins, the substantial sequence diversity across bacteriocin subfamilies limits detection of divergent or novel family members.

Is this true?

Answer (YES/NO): NO